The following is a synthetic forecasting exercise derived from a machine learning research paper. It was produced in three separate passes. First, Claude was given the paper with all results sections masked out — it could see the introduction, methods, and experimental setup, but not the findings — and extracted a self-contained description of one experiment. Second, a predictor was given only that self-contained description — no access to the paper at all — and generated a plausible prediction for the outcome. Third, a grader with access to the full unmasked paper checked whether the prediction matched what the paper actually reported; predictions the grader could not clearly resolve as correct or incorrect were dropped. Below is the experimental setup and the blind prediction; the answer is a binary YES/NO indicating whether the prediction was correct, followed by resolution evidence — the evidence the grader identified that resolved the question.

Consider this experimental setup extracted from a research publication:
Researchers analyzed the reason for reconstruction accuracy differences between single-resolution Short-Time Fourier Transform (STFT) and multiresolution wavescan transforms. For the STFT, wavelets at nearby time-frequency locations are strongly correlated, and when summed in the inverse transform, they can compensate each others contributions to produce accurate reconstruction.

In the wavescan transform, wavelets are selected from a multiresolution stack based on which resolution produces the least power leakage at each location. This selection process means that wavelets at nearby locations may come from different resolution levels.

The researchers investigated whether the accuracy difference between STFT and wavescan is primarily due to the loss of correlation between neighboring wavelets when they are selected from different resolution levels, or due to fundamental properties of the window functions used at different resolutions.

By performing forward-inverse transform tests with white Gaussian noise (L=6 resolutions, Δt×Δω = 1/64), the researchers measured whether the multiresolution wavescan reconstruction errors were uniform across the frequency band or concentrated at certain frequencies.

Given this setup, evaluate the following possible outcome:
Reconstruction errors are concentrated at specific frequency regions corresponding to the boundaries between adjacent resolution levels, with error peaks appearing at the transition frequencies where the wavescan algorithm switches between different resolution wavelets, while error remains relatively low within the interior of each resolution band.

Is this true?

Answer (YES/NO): NO